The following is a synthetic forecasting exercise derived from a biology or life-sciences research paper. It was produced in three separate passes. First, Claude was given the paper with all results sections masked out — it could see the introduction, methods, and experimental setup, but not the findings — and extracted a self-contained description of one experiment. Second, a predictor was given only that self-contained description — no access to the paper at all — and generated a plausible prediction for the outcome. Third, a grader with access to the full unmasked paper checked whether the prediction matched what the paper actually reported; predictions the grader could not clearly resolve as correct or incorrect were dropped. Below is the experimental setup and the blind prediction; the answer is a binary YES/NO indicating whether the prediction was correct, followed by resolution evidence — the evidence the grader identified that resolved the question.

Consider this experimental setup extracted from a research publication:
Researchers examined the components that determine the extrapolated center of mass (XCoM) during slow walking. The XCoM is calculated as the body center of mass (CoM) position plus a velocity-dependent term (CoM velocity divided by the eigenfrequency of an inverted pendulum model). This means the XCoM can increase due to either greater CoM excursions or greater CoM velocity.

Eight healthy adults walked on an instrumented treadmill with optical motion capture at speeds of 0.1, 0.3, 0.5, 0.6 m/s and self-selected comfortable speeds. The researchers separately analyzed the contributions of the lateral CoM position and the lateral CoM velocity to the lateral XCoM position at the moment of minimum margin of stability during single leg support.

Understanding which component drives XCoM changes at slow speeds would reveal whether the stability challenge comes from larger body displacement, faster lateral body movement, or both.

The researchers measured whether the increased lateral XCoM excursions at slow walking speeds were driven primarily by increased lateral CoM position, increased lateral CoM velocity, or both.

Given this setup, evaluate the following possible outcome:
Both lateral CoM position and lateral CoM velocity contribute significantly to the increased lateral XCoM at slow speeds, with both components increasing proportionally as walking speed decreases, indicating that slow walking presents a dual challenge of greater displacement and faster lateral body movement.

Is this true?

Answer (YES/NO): NO